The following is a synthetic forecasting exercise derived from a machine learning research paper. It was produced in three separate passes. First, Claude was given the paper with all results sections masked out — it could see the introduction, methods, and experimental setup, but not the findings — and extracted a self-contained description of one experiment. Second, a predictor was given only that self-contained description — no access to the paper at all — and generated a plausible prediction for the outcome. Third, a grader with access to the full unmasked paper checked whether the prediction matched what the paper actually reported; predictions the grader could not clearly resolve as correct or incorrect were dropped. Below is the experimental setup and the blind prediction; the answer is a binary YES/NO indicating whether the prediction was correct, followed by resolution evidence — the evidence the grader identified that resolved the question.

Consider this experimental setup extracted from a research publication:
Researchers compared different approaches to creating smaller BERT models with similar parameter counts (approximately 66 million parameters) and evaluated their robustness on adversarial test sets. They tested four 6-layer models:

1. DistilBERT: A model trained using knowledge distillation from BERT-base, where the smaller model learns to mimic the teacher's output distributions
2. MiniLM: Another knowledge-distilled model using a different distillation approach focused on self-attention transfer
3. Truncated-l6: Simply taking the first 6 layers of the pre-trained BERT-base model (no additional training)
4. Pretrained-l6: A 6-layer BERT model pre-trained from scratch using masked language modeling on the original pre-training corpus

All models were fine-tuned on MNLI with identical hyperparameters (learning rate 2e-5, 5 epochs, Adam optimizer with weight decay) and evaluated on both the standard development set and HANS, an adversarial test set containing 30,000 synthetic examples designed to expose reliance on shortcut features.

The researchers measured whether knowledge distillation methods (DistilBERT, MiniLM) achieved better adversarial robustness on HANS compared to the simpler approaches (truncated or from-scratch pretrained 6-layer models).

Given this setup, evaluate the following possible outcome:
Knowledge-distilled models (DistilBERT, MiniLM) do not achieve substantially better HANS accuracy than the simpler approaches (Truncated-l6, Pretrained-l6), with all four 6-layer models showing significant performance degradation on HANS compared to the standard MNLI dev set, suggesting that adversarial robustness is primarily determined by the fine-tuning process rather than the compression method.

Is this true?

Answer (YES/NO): NO